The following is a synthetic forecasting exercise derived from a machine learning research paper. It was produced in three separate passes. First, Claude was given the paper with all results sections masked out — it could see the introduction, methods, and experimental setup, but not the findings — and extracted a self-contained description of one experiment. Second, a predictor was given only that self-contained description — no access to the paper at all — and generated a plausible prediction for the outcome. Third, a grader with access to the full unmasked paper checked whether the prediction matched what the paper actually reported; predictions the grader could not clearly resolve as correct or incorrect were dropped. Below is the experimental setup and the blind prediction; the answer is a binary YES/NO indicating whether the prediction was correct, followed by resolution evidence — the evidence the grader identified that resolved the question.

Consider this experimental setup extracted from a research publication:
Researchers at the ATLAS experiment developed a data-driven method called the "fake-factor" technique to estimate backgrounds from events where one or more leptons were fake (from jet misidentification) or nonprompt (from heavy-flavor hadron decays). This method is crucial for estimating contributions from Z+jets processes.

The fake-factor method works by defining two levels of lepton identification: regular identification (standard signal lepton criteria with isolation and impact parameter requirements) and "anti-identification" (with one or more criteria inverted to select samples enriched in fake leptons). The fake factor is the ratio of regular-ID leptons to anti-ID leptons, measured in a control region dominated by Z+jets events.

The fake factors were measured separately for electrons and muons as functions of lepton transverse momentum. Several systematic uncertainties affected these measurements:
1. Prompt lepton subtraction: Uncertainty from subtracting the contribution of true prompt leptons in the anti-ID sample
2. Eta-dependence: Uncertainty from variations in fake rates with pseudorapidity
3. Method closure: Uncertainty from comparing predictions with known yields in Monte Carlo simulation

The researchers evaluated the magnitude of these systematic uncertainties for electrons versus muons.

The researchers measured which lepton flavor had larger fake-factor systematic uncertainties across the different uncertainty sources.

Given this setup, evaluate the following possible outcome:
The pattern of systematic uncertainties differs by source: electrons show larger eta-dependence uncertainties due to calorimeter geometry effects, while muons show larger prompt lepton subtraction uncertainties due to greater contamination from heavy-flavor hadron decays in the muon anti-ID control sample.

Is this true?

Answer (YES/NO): YES